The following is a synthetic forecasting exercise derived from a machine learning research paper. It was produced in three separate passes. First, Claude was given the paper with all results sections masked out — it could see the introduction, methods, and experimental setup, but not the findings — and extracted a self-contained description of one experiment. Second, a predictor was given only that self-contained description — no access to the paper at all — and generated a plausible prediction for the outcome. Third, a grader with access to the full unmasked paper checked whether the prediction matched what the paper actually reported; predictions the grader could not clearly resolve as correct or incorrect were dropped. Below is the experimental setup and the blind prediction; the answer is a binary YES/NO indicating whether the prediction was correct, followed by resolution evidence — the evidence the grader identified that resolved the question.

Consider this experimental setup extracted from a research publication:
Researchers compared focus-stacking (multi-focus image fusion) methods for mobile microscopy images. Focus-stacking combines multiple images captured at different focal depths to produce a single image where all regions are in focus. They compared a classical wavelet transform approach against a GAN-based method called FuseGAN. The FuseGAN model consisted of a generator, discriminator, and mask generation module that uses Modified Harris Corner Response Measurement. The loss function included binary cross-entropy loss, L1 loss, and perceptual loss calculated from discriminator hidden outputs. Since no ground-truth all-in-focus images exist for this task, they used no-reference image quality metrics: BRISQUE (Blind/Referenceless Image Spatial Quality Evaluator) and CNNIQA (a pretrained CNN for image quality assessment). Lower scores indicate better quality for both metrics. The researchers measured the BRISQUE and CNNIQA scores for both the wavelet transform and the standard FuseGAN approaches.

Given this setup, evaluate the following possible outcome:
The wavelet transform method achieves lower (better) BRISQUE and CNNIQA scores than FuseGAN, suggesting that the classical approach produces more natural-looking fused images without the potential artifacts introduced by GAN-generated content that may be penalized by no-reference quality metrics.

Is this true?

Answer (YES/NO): YES